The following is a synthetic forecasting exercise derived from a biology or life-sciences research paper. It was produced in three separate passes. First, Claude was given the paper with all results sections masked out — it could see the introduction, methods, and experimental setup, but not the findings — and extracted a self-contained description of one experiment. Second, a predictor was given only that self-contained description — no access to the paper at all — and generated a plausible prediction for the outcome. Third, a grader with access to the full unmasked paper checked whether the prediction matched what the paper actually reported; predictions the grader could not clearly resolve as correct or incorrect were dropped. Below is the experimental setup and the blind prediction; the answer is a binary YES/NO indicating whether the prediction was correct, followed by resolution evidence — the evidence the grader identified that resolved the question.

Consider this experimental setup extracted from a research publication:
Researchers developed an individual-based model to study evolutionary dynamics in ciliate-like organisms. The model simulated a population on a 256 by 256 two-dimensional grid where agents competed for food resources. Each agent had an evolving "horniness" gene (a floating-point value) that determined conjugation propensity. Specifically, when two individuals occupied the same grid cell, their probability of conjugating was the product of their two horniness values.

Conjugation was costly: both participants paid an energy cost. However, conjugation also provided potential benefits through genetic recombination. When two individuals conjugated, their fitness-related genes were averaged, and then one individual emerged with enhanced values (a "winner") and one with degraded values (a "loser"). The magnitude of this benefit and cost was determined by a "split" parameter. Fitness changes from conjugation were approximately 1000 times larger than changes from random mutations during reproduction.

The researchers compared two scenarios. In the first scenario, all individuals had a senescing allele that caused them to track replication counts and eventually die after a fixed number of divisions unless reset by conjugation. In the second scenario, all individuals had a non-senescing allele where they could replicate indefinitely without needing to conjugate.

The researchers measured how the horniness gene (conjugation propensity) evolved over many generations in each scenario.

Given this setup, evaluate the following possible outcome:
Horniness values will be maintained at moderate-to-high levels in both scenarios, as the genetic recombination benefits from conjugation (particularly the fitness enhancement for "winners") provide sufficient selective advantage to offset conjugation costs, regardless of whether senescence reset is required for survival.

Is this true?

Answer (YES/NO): NO